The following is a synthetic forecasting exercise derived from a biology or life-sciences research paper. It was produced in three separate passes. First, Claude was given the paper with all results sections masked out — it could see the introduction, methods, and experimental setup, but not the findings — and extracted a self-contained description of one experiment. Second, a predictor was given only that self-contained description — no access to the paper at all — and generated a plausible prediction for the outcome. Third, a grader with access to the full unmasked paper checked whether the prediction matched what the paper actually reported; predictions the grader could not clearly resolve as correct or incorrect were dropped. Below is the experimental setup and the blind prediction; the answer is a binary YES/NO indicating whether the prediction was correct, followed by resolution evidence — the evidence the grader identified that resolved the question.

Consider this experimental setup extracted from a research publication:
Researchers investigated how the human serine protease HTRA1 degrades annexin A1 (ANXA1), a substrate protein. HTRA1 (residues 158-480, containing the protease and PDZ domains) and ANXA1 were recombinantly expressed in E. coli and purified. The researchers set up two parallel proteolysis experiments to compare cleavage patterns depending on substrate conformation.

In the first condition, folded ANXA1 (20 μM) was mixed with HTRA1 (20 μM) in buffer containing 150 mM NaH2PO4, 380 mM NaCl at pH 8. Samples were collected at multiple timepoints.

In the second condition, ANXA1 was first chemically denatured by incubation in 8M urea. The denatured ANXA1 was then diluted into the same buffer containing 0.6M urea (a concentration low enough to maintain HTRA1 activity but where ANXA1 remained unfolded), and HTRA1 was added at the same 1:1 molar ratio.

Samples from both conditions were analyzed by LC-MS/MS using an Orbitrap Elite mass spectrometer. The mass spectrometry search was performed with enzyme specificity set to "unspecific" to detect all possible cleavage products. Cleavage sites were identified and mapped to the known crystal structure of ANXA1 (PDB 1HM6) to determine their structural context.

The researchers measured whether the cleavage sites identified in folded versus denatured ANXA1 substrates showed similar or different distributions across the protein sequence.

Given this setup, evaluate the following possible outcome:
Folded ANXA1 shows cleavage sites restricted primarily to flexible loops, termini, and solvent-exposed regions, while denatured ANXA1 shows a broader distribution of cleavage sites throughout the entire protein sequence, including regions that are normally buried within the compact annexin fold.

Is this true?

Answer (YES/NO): NO